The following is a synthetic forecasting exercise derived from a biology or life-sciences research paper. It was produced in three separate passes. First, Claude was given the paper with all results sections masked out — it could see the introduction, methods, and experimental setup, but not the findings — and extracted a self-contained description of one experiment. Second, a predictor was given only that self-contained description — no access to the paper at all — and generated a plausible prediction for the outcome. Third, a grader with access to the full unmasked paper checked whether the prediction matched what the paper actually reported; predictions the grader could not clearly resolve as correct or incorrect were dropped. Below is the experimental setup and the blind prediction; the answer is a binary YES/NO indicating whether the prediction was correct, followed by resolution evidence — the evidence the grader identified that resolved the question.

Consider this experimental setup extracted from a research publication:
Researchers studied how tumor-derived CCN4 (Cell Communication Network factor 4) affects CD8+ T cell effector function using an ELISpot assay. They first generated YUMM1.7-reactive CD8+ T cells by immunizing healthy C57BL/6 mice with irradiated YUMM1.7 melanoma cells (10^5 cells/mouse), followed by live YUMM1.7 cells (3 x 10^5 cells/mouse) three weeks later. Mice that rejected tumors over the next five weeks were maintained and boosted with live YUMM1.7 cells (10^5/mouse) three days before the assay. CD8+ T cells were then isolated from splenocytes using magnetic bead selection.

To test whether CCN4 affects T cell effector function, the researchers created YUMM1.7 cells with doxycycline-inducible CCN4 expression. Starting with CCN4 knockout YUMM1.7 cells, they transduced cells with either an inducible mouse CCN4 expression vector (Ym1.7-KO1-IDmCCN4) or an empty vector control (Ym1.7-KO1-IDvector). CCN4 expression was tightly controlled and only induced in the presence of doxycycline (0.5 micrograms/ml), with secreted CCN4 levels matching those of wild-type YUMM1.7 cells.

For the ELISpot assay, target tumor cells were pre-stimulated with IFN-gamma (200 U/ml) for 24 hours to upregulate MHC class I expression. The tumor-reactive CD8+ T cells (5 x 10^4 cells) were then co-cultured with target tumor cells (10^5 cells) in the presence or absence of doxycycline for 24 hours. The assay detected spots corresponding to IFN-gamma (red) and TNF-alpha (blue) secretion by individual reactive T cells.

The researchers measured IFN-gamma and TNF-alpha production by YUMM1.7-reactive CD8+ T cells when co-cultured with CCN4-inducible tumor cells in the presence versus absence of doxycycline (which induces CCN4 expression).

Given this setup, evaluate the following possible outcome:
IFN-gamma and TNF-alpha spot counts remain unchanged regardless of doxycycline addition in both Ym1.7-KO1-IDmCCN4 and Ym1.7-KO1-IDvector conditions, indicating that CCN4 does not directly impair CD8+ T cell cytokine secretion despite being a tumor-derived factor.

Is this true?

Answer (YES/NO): NO